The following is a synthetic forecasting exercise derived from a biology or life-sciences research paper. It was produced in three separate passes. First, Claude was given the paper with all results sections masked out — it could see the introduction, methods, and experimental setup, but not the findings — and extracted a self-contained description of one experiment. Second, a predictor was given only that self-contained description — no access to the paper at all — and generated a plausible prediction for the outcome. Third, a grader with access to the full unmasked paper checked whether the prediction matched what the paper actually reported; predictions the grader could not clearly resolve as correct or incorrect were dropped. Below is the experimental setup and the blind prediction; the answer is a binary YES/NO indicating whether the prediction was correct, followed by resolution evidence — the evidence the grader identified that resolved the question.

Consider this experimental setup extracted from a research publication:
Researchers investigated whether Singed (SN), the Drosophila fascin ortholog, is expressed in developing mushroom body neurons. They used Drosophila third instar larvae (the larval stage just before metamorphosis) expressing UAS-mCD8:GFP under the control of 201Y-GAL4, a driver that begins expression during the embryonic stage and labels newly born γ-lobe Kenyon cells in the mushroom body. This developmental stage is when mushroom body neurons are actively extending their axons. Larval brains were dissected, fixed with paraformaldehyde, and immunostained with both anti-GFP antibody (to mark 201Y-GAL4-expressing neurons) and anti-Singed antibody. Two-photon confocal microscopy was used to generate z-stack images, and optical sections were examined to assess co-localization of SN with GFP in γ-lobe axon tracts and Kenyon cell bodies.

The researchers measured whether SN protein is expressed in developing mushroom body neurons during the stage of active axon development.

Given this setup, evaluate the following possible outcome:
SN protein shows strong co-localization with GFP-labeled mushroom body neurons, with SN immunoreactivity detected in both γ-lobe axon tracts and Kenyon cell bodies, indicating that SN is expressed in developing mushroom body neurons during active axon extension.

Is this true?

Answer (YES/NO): YES